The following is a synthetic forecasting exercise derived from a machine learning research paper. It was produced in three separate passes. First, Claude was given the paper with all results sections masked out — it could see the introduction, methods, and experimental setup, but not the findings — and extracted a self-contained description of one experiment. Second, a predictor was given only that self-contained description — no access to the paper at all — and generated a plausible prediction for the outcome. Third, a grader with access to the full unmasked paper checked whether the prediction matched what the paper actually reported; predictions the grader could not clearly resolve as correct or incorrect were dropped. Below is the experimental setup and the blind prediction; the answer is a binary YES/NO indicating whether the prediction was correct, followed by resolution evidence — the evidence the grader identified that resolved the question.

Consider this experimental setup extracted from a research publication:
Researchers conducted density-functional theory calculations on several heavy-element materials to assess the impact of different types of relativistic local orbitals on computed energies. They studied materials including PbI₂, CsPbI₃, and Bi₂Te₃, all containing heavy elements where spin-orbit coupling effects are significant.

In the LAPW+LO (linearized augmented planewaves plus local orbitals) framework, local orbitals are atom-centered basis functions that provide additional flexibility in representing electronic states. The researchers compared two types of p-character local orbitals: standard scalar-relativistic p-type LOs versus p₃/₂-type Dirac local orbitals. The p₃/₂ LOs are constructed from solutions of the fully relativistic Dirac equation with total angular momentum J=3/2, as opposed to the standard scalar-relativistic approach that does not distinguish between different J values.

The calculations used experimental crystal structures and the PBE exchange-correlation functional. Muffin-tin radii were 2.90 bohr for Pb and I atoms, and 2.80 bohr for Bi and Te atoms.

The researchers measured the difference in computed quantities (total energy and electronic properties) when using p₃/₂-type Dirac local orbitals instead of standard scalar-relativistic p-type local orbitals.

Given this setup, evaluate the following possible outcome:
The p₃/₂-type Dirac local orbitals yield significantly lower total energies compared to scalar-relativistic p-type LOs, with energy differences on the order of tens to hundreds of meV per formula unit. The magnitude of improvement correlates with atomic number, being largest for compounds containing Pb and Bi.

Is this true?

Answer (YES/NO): NO